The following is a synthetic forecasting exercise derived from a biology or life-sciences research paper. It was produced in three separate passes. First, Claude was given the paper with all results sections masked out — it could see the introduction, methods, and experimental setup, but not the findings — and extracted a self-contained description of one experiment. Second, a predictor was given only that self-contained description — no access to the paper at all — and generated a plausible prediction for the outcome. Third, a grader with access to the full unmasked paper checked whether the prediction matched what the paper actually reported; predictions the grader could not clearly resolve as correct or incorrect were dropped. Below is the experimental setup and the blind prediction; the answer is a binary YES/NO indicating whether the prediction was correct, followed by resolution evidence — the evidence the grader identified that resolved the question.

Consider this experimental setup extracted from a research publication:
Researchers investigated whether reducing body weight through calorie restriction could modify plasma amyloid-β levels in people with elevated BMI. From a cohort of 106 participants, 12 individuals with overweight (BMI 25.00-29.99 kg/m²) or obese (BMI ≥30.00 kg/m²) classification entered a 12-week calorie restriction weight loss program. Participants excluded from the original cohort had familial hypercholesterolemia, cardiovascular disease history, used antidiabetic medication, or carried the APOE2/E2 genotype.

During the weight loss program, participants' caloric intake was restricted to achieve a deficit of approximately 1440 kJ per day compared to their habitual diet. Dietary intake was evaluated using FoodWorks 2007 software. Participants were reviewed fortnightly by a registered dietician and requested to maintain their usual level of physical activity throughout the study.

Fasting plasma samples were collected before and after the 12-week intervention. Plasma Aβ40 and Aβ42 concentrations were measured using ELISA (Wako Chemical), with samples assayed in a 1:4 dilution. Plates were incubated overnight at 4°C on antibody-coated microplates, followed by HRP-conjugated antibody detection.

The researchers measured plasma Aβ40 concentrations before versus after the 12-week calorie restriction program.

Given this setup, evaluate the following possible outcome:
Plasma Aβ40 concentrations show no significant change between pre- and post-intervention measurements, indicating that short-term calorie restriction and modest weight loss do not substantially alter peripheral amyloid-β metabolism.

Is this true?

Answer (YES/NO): NO